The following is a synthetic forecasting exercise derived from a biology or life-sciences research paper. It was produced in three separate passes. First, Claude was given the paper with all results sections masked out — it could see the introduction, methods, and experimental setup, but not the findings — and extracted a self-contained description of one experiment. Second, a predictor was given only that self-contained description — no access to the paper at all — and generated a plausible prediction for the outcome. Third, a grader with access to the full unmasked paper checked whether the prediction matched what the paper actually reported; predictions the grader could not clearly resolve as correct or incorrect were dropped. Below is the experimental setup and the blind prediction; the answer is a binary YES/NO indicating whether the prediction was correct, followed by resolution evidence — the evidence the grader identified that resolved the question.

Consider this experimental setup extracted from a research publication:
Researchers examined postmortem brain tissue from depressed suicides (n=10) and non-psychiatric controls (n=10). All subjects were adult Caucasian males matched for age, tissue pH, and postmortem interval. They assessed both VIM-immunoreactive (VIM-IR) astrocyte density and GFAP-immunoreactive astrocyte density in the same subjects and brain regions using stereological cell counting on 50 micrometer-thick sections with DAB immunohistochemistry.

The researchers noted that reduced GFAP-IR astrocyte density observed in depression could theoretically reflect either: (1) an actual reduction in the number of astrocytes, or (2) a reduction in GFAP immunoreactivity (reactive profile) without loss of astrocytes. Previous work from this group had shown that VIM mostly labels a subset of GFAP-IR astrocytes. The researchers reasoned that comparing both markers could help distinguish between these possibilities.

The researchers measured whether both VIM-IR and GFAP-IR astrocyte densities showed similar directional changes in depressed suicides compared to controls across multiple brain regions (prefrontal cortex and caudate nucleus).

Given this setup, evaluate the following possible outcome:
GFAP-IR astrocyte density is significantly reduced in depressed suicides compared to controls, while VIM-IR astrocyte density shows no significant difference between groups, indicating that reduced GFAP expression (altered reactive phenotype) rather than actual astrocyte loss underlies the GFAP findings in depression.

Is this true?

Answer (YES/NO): NO